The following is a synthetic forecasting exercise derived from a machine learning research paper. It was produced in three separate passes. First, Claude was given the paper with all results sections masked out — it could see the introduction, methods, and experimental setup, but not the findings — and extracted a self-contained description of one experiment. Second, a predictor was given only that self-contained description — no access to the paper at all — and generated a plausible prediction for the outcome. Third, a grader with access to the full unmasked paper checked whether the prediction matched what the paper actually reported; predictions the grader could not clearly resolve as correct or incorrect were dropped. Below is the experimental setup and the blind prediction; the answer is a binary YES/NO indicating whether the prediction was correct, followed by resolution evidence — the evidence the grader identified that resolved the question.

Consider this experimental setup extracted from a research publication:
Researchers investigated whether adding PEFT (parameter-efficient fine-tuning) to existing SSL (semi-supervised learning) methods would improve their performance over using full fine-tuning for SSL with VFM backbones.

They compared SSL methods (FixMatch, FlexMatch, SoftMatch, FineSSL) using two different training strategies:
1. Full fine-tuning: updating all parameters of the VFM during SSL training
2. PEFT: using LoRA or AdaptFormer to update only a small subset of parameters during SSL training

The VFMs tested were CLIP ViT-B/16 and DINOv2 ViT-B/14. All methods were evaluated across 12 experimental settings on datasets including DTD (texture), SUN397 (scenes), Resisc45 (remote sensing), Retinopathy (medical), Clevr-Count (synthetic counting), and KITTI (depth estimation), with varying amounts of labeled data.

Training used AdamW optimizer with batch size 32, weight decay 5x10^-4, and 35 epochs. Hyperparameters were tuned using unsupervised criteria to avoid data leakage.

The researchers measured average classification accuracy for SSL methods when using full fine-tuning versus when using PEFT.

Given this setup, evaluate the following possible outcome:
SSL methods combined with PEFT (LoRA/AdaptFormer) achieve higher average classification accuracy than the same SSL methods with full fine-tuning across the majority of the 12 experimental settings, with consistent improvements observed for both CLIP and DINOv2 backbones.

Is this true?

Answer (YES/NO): YES